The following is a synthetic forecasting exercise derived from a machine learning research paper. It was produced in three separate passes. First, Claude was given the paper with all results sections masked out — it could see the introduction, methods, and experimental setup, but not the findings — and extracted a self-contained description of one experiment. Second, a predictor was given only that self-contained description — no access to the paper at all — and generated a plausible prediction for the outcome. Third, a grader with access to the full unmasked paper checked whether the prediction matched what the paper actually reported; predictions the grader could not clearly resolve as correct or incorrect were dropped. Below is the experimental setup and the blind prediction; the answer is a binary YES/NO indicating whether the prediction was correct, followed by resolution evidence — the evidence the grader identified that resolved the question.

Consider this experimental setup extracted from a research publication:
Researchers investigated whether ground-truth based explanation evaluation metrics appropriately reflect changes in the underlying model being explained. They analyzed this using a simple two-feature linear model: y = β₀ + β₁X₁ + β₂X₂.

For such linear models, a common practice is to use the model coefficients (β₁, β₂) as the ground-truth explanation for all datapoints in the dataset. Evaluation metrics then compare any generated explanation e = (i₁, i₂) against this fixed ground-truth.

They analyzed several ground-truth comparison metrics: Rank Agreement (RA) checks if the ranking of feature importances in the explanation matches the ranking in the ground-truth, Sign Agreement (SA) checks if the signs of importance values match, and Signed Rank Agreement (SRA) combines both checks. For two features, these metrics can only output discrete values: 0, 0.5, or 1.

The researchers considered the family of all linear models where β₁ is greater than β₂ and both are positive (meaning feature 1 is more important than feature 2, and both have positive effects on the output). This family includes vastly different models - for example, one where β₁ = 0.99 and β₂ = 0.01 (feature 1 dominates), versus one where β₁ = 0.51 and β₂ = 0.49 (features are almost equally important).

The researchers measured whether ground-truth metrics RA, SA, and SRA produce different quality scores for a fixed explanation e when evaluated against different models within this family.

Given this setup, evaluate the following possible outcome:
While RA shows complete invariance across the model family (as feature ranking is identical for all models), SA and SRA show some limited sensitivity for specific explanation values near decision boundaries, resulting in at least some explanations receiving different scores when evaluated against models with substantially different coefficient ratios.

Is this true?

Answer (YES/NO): NO